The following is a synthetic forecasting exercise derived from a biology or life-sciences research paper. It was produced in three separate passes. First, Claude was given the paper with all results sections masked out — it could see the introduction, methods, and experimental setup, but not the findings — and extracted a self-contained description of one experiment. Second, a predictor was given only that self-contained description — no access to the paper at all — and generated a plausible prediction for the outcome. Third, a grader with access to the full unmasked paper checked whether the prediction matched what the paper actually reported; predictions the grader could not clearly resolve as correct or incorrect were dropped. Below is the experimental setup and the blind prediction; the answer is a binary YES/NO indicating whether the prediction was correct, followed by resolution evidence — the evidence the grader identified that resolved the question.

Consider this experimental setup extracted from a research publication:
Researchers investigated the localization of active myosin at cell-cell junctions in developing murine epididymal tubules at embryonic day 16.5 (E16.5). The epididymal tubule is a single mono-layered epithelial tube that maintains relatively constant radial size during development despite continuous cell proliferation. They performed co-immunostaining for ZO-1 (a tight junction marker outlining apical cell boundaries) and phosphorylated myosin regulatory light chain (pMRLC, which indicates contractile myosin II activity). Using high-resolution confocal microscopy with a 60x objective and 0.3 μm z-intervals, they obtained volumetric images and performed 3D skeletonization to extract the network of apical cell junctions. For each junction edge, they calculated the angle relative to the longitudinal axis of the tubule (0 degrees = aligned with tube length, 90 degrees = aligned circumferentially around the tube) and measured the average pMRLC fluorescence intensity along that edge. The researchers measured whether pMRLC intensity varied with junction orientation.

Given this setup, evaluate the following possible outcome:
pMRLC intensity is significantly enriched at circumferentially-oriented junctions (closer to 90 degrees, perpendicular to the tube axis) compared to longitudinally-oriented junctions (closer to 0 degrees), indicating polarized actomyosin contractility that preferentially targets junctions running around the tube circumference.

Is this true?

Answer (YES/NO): YES